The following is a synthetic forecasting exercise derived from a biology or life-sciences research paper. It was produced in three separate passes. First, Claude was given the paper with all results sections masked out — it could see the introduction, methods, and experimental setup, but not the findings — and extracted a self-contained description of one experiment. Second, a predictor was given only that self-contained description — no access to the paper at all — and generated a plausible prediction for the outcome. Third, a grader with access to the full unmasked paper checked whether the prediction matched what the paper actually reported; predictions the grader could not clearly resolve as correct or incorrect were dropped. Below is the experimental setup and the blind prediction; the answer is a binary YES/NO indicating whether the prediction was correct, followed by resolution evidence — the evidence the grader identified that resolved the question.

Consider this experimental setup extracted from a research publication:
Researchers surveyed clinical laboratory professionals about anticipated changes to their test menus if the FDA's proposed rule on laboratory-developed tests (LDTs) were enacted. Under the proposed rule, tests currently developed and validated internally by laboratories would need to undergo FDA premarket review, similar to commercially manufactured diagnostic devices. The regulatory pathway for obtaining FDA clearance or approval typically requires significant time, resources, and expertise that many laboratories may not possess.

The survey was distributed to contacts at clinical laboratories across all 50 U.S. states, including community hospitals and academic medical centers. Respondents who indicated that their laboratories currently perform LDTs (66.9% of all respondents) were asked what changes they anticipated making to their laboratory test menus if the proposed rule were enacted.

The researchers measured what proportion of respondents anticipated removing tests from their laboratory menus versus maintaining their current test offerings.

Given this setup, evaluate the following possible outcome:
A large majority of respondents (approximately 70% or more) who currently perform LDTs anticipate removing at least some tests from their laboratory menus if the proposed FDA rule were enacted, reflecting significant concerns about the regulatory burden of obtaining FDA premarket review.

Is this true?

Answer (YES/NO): NO